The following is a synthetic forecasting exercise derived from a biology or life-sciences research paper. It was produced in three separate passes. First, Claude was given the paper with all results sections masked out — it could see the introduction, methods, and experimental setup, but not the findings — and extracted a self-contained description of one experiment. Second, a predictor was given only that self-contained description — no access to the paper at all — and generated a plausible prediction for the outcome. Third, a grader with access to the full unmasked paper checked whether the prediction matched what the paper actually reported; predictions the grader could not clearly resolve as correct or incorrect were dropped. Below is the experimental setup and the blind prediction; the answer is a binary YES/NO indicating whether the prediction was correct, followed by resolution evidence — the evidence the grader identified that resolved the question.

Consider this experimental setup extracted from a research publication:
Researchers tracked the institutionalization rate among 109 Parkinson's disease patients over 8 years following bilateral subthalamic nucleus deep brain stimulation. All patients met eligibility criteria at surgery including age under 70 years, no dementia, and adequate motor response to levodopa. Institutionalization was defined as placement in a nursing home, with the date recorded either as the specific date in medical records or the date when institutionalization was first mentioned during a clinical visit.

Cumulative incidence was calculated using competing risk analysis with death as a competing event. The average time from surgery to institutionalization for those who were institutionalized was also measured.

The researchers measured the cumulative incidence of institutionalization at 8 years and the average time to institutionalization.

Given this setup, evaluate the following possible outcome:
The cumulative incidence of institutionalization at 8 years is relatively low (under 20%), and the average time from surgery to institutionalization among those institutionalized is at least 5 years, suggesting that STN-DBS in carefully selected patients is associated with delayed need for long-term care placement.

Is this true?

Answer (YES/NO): YES